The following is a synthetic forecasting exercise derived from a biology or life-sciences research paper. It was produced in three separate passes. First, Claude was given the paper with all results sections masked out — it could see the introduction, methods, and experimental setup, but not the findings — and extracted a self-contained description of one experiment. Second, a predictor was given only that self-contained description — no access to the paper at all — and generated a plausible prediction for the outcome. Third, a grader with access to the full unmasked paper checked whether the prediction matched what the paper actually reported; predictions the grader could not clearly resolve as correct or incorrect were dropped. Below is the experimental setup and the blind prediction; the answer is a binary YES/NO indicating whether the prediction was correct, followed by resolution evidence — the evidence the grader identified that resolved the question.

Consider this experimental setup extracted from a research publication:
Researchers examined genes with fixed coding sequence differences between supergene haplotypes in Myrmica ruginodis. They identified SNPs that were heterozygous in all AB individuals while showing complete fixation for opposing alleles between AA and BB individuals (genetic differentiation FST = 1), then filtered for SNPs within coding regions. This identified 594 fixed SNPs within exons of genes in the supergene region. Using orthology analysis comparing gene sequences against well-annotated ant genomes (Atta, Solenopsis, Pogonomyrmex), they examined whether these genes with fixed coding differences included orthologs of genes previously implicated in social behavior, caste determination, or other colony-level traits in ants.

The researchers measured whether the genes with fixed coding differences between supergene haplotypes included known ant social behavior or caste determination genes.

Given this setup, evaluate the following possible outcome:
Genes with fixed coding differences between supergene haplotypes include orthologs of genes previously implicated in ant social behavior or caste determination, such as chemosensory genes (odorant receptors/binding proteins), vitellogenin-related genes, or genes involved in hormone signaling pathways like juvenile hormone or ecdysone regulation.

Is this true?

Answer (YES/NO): NO